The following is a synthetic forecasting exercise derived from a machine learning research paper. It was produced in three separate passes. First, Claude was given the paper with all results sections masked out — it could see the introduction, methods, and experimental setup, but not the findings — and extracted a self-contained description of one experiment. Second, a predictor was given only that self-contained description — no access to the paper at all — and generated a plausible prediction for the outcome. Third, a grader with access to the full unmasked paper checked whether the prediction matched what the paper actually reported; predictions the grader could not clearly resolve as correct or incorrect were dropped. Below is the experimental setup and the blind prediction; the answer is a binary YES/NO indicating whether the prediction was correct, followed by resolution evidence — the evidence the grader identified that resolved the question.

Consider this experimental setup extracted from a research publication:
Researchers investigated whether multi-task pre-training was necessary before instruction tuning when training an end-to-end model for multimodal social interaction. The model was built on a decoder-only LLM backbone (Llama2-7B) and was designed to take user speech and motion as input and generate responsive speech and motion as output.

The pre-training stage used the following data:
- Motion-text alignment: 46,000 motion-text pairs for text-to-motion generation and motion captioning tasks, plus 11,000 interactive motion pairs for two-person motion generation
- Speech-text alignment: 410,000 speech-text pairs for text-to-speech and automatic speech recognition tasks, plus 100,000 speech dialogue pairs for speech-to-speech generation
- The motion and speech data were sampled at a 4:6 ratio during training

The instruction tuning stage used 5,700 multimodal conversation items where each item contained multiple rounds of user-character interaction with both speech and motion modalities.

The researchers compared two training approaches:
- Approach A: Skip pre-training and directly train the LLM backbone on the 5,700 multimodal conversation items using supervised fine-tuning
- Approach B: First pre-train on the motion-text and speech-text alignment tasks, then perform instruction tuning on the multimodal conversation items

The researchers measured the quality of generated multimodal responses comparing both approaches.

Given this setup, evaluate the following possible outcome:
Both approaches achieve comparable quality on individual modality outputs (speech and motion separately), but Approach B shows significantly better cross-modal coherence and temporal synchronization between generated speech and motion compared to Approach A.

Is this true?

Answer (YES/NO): NO